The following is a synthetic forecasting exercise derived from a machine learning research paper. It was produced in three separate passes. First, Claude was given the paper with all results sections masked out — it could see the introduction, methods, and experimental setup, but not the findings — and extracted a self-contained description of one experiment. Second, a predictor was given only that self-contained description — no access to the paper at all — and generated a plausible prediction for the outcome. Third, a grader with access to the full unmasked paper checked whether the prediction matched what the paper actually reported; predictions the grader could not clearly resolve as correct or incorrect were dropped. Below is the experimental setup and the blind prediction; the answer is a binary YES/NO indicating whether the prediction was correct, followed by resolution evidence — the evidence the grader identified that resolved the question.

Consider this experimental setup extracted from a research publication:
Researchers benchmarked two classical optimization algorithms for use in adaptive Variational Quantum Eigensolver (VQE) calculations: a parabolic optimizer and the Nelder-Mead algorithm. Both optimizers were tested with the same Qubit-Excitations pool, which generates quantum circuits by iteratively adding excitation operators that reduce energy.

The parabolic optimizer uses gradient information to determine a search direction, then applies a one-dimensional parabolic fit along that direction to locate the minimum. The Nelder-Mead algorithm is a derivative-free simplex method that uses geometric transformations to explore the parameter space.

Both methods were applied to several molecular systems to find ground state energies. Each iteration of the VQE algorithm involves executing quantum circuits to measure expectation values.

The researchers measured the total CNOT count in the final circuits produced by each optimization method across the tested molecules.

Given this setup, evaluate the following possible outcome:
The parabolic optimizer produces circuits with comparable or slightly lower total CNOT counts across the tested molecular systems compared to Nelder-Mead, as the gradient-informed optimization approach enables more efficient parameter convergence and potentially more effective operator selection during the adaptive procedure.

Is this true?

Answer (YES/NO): YES